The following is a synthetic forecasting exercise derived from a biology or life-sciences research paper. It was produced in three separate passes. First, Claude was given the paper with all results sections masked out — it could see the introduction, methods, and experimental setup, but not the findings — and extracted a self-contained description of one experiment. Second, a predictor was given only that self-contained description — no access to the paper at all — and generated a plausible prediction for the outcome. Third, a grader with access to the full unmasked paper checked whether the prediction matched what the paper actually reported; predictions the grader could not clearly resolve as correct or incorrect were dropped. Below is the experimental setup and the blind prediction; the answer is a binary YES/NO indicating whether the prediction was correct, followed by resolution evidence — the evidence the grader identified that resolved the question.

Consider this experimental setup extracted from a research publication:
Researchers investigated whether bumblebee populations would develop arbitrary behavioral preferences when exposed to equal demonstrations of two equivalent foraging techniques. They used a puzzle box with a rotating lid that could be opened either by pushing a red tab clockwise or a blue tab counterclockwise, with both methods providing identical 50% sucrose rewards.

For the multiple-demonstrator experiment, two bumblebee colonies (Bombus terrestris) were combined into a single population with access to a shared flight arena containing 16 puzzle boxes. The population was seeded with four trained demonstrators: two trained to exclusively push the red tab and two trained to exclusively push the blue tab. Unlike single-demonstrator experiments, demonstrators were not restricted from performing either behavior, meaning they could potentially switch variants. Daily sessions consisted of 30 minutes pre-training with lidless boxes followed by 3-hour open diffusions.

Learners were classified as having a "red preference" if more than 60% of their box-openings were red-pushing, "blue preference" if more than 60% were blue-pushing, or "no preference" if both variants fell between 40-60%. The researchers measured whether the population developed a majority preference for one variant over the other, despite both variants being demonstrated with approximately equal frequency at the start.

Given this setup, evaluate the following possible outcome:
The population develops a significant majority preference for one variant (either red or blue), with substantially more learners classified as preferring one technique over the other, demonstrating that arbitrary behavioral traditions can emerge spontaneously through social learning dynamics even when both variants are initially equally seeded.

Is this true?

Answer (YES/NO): YES